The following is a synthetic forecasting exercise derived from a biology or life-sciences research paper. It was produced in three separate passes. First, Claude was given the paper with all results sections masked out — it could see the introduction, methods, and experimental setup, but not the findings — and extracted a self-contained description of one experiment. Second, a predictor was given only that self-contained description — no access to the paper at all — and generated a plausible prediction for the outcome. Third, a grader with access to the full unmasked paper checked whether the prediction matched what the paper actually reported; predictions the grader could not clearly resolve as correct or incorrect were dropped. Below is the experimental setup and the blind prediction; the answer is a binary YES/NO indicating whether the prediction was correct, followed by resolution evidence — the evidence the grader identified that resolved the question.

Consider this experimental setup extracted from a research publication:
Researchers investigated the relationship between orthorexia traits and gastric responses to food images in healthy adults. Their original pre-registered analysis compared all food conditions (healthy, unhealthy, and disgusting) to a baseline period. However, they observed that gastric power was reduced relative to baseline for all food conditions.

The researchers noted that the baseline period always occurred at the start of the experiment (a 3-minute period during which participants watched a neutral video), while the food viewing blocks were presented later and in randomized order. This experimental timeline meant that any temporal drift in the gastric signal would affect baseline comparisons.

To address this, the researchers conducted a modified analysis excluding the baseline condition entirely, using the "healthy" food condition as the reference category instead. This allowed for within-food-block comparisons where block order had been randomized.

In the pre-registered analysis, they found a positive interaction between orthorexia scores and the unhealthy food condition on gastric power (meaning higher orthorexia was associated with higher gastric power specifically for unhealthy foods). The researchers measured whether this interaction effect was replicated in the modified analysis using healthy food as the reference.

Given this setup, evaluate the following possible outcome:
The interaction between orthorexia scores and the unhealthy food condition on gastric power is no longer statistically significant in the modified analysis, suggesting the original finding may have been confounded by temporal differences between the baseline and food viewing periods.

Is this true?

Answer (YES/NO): NO